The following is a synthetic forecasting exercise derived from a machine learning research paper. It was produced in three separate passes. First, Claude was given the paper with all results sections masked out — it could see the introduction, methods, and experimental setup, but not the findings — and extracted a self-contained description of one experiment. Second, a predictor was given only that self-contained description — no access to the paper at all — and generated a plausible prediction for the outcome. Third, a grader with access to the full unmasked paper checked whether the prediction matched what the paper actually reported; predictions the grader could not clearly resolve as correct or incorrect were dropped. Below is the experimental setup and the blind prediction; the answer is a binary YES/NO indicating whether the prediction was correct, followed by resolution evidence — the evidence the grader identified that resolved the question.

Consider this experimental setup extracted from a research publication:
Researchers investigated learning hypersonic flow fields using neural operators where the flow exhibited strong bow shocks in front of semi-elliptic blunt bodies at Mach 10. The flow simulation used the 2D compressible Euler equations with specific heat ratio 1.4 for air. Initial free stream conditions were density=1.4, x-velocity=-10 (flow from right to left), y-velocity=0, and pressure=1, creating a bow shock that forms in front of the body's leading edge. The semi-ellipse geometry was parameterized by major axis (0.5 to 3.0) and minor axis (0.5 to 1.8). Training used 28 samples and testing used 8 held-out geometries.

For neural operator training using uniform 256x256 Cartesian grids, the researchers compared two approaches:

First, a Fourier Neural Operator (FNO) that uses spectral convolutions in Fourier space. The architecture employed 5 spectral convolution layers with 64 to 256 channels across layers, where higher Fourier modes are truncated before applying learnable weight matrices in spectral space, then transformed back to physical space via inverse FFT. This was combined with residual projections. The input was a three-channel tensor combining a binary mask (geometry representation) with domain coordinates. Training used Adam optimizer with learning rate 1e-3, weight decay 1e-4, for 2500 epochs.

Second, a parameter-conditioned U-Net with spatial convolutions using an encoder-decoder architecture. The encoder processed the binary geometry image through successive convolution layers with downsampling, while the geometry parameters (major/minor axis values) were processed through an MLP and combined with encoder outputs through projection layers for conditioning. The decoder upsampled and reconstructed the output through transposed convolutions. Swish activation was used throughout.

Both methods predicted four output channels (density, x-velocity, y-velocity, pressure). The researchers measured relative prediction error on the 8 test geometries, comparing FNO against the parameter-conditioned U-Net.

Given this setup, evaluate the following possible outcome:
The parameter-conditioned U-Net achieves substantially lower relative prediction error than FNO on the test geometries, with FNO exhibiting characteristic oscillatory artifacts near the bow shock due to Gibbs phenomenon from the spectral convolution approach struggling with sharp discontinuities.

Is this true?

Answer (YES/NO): NO